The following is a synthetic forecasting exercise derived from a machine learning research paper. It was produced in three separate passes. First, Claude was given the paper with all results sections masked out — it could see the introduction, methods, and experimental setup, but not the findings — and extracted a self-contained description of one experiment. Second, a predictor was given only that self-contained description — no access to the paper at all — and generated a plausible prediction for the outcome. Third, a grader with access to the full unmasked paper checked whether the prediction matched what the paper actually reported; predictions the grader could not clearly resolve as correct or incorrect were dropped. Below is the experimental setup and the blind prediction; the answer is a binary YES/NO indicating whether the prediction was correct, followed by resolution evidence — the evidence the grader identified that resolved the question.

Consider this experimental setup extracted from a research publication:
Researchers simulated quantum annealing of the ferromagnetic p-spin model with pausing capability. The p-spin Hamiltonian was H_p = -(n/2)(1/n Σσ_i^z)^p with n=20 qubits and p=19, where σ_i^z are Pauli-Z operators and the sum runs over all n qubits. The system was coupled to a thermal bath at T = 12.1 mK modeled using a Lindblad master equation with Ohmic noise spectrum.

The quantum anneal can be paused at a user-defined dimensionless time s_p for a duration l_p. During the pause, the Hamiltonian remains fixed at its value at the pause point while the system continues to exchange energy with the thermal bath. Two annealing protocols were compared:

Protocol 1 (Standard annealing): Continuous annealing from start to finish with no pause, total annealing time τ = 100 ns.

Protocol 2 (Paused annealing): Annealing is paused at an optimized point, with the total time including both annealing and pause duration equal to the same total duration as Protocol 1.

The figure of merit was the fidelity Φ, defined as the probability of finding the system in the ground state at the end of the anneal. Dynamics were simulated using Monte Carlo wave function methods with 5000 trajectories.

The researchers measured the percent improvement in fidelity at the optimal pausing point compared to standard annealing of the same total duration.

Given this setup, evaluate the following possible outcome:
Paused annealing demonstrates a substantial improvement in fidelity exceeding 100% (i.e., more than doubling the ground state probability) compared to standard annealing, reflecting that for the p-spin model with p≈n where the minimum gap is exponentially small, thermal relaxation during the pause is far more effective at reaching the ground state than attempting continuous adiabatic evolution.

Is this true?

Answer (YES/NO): NO